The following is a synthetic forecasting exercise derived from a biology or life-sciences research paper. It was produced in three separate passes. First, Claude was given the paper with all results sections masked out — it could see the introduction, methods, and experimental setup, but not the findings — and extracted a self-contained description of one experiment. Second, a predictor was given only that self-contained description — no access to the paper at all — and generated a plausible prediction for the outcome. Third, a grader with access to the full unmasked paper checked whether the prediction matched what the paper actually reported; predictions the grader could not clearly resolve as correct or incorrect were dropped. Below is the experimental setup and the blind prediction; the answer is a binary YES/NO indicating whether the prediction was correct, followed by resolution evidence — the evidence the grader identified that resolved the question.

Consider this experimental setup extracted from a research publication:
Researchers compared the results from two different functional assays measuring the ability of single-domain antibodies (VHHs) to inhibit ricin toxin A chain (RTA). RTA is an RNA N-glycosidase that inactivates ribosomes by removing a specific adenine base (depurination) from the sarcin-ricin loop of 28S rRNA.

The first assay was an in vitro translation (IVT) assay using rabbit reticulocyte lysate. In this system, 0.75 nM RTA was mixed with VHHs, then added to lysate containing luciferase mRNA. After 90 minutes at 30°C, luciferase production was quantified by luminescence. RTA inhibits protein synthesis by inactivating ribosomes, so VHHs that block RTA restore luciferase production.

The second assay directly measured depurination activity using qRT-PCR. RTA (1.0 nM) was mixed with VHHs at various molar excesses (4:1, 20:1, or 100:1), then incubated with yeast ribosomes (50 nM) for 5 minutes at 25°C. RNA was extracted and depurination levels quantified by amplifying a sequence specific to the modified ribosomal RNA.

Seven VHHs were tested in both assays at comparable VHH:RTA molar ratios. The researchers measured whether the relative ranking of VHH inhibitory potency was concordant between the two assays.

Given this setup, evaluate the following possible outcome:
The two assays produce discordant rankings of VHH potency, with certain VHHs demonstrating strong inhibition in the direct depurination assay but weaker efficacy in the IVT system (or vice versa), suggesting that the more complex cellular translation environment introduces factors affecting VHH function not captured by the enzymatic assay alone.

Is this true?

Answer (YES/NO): NO